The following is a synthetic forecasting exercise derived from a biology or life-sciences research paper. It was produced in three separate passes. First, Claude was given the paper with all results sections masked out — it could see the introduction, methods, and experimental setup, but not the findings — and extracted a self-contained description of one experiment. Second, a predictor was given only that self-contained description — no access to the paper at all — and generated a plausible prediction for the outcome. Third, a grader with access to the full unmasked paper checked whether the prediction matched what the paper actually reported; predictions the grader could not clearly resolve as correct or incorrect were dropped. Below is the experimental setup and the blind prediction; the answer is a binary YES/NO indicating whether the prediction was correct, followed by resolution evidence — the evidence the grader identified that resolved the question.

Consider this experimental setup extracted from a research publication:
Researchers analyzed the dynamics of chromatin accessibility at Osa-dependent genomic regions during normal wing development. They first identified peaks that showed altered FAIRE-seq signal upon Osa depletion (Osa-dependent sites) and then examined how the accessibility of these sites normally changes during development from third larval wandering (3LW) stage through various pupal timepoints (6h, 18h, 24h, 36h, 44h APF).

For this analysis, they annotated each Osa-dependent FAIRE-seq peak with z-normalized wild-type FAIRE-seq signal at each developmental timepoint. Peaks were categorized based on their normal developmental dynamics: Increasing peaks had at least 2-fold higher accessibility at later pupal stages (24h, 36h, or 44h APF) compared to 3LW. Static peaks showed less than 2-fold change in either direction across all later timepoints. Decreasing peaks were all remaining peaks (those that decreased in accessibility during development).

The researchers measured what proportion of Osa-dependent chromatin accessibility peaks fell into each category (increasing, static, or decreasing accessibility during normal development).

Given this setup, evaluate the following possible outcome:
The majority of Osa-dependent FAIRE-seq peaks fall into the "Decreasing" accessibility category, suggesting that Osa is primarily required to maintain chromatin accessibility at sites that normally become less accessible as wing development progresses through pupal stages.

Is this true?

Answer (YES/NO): NO